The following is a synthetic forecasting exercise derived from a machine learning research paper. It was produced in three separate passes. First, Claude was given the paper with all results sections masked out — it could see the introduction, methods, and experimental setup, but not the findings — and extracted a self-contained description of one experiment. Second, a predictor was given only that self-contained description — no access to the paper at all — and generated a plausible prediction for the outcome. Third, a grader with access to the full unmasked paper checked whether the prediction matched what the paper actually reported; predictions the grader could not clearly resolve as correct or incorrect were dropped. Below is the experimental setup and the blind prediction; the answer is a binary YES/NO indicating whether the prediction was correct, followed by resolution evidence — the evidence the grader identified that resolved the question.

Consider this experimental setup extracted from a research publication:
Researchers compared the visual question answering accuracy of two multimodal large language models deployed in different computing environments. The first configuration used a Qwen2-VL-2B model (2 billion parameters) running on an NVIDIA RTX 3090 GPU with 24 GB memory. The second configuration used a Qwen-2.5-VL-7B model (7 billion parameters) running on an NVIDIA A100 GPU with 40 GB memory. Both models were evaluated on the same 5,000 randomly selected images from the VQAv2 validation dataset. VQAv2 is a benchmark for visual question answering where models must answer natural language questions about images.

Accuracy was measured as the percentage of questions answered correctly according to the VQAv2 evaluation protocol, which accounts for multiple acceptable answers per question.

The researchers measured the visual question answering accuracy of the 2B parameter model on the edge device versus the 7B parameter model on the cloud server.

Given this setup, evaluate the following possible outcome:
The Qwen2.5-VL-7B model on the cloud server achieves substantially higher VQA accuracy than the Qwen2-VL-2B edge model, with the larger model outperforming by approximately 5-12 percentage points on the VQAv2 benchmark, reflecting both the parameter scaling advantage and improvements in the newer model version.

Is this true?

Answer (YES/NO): NO